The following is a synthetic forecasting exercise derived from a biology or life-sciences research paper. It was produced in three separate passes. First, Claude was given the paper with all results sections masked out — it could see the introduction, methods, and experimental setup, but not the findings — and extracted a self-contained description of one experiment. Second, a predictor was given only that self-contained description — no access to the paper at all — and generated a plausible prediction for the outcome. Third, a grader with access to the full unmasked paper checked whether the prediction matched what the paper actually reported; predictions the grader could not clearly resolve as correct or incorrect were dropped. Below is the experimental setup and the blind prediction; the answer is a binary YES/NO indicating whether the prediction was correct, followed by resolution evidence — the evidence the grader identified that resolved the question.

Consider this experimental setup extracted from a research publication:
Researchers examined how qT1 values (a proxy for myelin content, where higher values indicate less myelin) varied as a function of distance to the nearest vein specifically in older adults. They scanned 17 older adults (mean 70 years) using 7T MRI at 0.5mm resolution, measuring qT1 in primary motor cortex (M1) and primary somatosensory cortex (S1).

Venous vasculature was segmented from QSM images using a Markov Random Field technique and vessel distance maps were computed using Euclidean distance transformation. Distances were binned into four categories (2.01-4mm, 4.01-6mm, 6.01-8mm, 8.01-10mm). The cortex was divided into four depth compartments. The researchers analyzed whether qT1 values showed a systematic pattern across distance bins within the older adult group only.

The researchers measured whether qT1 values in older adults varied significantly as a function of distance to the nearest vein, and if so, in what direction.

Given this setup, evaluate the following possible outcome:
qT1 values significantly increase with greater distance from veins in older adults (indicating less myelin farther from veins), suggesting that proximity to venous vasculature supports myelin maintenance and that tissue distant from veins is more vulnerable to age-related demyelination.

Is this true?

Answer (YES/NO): NO